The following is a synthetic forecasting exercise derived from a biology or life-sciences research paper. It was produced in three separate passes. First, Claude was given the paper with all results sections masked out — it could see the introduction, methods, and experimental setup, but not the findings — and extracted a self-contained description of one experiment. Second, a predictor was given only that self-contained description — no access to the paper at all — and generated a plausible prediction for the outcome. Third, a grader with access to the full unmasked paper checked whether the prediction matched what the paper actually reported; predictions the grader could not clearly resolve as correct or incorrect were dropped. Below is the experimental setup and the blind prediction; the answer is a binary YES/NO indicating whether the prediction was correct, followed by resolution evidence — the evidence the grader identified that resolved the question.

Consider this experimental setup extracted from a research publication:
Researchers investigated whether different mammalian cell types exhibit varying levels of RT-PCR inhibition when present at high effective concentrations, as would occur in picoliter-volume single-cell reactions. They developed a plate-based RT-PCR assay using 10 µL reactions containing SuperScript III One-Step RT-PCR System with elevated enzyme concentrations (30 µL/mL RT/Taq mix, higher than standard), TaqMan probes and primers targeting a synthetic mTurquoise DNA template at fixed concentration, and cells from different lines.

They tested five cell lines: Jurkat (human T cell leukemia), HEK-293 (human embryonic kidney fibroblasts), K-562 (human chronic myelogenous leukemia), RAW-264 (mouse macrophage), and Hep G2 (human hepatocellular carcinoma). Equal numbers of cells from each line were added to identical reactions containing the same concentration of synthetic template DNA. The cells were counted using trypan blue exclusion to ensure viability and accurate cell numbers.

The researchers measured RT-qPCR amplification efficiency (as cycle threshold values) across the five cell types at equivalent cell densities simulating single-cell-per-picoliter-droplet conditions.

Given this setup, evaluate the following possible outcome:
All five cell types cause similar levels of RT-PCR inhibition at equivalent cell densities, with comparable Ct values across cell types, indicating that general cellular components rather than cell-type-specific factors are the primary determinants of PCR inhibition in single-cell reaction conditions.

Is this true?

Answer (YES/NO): NO